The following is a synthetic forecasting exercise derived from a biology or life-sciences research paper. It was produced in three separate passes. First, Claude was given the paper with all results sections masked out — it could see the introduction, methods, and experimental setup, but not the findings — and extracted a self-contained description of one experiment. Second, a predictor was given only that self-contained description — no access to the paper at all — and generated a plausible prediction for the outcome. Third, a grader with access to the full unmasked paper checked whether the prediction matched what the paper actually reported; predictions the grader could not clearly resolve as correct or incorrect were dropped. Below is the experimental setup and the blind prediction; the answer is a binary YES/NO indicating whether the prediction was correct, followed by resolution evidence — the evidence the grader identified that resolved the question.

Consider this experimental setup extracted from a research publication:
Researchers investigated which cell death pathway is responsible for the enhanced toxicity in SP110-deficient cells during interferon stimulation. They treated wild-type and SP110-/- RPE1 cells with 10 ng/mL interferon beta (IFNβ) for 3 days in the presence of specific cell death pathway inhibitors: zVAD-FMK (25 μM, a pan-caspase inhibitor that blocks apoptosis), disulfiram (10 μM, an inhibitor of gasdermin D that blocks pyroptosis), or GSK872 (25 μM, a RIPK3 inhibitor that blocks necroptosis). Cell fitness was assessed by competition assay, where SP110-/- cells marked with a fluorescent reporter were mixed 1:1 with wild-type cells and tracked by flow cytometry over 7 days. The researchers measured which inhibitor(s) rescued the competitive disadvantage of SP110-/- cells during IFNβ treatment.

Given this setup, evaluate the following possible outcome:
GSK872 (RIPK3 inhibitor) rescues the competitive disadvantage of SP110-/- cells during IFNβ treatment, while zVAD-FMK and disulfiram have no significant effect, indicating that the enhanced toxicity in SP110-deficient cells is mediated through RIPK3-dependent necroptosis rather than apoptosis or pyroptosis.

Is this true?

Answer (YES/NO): NO